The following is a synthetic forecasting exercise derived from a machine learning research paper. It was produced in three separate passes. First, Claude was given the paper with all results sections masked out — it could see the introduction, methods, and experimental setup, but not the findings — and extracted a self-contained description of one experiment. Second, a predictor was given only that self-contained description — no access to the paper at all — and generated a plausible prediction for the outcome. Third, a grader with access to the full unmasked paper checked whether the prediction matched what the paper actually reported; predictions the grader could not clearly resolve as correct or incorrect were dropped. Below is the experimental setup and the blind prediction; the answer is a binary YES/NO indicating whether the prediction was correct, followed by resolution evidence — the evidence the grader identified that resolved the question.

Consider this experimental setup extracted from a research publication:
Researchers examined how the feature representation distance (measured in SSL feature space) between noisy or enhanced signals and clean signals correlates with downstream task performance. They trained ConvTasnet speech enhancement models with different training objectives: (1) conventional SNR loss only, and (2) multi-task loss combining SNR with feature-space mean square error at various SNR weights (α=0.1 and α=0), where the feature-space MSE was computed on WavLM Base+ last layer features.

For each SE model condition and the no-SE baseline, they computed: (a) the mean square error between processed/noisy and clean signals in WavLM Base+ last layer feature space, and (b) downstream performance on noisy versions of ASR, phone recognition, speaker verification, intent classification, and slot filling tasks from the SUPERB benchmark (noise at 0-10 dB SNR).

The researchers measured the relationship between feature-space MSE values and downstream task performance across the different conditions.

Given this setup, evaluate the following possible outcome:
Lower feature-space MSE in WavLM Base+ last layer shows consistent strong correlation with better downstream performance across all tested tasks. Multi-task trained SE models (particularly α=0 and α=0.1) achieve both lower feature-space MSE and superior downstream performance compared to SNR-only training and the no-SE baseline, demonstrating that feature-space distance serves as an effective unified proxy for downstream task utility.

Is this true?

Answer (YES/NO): NO